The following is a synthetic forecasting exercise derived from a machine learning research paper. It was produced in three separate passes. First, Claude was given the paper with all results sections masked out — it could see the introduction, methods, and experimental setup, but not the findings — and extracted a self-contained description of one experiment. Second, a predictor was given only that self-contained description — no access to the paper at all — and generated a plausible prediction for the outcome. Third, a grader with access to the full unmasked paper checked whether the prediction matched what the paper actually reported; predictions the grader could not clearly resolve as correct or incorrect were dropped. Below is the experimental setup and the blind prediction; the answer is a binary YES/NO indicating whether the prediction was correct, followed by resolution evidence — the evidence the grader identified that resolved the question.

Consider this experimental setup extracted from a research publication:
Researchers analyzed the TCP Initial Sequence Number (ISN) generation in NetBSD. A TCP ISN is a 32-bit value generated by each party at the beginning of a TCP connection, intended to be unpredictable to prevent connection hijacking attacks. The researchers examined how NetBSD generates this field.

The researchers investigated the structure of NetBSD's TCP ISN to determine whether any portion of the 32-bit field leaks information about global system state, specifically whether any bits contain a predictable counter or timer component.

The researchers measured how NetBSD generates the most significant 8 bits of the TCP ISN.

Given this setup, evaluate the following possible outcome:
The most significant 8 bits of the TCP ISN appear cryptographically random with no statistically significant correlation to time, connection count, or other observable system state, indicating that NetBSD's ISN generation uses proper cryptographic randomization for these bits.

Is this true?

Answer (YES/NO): NO